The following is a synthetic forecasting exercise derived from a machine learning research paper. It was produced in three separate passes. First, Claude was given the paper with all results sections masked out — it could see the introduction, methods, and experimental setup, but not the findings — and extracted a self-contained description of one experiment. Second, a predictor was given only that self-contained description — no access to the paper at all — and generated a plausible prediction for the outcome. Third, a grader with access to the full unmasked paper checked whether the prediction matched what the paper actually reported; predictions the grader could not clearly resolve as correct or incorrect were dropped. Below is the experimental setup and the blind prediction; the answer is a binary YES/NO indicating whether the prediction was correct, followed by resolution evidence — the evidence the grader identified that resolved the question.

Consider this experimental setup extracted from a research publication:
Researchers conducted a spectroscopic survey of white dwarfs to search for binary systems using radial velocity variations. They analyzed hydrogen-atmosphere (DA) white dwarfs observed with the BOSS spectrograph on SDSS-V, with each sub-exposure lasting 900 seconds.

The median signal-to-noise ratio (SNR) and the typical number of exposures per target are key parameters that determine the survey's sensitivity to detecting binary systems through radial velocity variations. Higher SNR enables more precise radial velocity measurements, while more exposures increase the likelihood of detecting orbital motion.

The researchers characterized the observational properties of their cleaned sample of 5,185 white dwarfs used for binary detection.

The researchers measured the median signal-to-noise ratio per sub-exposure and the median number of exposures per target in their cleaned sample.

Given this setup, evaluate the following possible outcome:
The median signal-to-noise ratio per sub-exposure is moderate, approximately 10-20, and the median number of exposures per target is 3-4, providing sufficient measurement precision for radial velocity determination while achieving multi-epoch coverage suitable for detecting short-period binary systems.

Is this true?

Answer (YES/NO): NO